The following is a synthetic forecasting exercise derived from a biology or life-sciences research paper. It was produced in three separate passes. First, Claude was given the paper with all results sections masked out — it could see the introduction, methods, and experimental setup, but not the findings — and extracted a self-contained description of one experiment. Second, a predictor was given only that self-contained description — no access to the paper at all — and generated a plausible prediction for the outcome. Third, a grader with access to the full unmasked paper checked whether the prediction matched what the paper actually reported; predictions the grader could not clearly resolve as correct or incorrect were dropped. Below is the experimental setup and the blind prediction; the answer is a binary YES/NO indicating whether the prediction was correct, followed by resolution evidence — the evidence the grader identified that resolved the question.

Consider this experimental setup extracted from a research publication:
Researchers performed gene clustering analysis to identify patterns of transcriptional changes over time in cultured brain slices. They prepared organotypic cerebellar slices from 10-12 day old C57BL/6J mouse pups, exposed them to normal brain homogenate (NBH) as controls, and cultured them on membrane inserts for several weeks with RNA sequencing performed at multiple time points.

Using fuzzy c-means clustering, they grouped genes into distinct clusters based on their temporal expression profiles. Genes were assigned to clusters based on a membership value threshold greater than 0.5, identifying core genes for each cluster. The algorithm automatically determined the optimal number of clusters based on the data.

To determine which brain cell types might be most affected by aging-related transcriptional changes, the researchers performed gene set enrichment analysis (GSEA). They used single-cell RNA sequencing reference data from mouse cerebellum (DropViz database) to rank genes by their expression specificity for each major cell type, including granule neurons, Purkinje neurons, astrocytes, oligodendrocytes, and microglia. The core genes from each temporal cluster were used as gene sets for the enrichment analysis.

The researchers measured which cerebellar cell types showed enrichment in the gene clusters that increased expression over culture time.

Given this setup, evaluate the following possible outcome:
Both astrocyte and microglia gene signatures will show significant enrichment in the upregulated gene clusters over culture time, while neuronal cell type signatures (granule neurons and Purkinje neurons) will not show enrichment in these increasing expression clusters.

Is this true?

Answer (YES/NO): YES